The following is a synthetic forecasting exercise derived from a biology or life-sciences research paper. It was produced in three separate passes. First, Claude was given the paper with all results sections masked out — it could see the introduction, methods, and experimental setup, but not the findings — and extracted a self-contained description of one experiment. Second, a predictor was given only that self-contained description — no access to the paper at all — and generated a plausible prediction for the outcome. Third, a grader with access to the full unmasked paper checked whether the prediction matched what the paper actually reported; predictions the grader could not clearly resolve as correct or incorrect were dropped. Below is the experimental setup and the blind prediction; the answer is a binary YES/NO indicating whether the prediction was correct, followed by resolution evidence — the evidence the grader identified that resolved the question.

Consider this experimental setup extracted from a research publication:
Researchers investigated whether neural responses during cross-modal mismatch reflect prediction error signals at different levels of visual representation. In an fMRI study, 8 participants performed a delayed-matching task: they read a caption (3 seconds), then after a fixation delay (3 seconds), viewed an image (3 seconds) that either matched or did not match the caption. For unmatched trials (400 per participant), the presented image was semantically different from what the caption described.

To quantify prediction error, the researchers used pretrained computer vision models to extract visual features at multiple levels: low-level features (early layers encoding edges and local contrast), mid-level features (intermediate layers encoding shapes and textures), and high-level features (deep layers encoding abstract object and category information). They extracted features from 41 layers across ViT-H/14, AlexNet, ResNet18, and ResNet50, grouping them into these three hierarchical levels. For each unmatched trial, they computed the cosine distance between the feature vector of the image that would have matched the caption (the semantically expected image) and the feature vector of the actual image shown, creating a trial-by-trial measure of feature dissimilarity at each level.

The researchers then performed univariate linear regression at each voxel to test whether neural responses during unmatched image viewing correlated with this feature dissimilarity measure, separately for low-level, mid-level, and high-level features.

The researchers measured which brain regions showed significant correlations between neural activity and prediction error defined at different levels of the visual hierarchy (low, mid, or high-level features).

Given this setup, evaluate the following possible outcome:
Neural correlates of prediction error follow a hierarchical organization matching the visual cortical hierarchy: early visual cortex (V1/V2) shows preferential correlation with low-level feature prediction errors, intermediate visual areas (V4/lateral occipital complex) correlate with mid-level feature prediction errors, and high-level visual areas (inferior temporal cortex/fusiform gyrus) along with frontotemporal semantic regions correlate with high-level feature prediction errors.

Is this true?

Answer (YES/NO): NO